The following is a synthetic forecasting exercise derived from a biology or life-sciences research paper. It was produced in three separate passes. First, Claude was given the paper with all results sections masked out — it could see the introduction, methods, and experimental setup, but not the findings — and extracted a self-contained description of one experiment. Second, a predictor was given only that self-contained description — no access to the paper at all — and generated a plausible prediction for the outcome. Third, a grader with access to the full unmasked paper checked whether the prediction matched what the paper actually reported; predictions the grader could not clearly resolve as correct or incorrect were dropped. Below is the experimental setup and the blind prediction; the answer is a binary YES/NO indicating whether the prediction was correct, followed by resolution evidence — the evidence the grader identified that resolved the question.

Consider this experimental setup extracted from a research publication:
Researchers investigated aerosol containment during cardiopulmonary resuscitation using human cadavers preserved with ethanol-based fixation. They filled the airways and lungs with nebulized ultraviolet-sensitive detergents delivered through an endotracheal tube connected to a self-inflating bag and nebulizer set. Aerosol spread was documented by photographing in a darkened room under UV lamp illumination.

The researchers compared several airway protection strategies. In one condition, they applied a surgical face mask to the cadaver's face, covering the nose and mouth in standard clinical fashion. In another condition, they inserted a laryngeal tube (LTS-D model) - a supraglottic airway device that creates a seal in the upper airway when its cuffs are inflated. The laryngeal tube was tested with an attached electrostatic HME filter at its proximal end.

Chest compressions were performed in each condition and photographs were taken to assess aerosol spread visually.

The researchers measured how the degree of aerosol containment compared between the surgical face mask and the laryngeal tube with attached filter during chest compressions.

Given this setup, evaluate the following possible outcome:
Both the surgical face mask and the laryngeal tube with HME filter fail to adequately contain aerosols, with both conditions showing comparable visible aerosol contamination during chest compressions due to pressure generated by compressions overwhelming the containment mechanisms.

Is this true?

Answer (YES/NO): NO